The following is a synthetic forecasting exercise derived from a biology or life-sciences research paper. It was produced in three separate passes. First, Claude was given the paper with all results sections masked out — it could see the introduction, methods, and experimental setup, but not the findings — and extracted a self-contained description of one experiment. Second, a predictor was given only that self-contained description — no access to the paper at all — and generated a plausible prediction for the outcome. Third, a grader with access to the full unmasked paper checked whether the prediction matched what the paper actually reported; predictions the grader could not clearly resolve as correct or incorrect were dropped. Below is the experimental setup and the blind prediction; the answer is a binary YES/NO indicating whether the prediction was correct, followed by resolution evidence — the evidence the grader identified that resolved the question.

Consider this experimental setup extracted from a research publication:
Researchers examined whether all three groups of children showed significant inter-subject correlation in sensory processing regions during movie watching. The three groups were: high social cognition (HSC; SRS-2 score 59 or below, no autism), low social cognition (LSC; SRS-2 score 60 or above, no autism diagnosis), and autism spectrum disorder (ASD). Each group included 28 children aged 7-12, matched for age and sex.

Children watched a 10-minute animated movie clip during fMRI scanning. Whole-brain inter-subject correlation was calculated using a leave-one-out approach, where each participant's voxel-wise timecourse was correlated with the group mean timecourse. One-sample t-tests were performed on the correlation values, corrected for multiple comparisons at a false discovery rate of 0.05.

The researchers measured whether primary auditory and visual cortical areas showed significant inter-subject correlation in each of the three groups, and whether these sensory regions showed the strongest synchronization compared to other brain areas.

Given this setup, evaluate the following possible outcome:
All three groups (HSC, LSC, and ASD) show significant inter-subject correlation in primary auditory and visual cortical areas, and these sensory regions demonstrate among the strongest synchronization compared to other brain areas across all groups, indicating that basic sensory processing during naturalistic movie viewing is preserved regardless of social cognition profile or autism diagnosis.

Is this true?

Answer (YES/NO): YES